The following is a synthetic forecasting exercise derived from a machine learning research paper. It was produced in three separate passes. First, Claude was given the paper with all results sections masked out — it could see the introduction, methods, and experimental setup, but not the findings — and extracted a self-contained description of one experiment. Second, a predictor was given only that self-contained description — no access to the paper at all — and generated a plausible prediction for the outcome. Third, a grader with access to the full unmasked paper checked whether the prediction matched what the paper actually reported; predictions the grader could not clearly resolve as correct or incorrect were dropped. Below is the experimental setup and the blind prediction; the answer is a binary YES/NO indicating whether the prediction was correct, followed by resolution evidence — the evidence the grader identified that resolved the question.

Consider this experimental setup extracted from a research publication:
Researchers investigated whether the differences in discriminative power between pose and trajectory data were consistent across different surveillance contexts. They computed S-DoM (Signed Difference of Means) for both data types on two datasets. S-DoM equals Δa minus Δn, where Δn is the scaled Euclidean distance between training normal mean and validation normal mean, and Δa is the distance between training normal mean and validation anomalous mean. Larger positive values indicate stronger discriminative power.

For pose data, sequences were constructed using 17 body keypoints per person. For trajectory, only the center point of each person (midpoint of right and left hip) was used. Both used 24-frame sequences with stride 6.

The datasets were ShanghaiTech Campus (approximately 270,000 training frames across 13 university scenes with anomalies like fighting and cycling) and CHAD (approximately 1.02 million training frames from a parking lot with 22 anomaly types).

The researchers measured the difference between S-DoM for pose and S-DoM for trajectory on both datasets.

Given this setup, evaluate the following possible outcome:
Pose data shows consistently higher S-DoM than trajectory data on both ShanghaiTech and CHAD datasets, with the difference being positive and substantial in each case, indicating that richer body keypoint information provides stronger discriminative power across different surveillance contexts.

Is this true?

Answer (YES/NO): NO